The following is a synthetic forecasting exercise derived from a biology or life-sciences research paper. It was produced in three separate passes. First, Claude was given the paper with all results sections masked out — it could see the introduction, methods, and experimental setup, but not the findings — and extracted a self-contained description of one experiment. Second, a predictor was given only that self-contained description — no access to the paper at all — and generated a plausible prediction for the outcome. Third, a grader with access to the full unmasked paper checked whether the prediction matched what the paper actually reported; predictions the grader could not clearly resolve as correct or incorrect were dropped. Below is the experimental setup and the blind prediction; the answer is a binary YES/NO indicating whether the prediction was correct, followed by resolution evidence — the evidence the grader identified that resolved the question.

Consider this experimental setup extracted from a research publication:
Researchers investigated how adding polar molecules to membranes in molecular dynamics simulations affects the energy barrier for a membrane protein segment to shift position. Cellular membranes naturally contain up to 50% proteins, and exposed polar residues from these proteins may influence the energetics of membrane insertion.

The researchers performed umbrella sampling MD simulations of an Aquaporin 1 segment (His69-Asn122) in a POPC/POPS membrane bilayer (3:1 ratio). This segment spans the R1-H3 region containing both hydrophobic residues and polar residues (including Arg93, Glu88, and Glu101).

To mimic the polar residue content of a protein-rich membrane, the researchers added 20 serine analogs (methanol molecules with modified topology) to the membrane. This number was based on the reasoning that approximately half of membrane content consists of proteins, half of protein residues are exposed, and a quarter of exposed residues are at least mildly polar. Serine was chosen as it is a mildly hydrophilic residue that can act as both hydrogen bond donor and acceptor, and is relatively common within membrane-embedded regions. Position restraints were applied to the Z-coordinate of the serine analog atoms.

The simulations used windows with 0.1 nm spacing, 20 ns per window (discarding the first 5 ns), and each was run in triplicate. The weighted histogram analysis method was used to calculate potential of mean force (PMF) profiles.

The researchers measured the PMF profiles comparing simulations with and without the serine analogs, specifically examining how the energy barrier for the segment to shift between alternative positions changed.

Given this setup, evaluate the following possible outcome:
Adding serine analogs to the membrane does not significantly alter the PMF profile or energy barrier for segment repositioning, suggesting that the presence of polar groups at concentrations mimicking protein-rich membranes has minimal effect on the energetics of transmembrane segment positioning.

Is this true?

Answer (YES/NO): NO